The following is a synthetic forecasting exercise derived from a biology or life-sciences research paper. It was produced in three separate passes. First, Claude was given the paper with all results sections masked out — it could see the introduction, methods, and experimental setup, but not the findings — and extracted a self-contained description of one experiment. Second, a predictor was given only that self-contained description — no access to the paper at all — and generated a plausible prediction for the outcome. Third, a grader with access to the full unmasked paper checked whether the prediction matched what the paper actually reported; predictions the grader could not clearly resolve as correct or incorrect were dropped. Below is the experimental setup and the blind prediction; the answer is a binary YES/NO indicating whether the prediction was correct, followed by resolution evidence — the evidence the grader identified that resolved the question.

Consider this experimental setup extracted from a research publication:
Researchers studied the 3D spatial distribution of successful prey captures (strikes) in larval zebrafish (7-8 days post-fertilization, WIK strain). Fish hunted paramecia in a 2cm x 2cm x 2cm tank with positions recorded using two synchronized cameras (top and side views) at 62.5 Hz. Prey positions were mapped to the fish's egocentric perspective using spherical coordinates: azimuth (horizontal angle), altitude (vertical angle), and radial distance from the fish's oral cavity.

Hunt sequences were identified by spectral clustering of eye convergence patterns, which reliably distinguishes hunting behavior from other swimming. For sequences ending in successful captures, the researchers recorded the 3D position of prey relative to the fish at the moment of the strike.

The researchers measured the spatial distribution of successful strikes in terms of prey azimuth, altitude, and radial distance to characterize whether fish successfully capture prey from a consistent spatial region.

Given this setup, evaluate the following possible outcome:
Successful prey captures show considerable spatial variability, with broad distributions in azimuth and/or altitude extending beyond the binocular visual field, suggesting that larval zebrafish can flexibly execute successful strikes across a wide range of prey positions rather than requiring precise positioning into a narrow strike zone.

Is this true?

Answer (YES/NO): NO